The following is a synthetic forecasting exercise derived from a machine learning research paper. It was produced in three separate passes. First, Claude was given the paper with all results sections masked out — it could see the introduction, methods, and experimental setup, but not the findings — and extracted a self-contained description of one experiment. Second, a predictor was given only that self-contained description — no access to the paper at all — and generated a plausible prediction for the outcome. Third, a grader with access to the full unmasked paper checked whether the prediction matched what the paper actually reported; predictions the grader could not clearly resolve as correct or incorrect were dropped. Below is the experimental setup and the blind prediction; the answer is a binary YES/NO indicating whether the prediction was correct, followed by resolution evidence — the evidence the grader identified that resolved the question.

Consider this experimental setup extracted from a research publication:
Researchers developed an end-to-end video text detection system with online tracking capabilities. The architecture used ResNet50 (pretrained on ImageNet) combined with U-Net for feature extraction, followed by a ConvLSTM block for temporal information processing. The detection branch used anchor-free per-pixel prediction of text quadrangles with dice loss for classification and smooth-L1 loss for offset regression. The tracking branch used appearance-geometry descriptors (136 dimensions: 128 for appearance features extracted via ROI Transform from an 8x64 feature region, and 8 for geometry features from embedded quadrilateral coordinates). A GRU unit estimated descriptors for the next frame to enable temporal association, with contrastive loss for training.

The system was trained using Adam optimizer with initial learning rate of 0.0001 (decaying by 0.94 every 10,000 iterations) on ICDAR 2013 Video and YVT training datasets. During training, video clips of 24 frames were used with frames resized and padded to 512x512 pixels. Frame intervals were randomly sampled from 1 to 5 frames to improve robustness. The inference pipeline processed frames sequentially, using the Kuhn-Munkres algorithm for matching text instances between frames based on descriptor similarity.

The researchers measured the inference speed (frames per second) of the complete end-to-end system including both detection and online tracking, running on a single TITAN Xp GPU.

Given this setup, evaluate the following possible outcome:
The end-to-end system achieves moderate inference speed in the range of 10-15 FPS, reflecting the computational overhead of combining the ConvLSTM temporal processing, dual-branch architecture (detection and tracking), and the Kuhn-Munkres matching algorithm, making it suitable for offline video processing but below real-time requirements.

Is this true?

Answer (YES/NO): NO